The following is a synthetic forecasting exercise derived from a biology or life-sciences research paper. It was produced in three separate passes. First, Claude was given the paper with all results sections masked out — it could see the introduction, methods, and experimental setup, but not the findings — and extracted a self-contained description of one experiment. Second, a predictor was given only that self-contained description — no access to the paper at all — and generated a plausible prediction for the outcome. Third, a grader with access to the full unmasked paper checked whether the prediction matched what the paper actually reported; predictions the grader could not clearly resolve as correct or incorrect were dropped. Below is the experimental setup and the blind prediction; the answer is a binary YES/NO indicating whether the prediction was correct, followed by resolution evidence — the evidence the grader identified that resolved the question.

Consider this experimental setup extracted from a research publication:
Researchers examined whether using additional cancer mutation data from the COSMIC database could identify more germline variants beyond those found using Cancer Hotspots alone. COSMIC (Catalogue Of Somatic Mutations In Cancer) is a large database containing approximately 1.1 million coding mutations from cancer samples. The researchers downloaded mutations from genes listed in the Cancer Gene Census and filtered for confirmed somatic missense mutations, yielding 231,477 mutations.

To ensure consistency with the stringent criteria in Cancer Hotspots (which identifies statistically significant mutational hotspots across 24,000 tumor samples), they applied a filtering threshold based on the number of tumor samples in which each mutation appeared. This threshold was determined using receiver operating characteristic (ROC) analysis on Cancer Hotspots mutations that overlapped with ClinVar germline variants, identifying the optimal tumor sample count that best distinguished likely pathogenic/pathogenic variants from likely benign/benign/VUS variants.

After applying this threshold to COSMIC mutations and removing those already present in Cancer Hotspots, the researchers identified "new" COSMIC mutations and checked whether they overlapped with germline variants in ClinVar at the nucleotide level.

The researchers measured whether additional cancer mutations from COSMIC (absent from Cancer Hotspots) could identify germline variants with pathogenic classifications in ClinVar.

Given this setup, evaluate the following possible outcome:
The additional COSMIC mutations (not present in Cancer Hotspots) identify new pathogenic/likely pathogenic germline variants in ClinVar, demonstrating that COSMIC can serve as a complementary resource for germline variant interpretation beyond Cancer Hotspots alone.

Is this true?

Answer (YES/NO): NO